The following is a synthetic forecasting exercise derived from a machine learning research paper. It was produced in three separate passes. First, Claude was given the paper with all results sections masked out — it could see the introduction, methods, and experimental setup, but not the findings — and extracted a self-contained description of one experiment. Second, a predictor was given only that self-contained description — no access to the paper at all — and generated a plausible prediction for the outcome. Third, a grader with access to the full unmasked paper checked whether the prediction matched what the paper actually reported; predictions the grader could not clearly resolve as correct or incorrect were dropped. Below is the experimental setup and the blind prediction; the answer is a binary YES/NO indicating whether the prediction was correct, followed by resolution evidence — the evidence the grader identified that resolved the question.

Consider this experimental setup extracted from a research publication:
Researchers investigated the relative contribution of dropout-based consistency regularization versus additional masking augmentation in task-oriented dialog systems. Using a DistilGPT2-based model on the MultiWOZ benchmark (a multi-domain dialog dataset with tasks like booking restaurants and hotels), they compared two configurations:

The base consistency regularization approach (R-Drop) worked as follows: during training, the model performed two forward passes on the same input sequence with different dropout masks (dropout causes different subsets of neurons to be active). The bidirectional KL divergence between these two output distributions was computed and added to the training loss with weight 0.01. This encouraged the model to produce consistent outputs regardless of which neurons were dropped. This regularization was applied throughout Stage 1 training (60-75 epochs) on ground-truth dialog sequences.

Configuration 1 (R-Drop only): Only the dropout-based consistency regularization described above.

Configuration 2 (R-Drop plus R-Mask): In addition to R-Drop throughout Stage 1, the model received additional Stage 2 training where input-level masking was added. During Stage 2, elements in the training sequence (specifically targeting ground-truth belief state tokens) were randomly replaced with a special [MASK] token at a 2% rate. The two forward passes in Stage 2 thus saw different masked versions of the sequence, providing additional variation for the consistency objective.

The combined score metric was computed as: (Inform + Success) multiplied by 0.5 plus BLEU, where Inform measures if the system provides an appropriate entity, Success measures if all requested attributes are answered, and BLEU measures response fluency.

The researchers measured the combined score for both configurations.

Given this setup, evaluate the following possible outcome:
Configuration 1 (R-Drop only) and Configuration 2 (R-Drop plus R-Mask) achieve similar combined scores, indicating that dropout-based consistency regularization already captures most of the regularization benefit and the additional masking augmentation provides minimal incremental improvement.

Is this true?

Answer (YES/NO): NO